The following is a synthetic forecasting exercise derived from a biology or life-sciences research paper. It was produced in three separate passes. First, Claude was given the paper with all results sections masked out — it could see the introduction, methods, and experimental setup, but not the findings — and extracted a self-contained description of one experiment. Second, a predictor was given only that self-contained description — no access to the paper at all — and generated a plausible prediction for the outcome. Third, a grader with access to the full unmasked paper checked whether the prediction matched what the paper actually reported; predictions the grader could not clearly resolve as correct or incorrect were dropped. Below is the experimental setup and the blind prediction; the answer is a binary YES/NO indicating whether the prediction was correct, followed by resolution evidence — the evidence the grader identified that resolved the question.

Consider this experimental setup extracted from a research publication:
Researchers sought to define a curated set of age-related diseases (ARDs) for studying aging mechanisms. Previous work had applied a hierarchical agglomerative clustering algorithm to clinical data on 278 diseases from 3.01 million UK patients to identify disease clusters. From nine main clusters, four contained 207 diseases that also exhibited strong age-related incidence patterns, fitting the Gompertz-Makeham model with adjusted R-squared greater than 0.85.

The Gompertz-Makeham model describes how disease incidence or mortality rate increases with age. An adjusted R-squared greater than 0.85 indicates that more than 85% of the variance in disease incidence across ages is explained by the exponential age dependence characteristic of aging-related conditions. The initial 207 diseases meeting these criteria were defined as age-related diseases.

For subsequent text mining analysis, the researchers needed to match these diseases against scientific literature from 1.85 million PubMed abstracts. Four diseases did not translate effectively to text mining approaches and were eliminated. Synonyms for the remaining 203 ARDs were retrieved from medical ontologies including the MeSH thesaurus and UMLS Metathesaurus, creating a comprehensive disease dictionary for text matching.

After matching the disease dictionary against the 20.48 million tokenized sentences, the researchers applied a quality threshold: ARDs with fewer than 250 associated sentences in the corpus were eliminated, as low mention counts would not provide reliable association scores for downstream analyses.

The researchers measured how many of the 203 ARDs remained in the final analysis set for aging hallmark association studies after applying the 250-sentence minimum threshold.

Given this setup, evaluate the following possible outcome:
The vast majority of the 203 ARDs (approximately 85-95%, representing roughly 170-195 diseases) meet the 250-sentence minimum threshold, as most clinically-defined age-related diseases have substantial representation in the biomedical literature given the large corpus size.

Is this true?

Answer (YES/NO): YES